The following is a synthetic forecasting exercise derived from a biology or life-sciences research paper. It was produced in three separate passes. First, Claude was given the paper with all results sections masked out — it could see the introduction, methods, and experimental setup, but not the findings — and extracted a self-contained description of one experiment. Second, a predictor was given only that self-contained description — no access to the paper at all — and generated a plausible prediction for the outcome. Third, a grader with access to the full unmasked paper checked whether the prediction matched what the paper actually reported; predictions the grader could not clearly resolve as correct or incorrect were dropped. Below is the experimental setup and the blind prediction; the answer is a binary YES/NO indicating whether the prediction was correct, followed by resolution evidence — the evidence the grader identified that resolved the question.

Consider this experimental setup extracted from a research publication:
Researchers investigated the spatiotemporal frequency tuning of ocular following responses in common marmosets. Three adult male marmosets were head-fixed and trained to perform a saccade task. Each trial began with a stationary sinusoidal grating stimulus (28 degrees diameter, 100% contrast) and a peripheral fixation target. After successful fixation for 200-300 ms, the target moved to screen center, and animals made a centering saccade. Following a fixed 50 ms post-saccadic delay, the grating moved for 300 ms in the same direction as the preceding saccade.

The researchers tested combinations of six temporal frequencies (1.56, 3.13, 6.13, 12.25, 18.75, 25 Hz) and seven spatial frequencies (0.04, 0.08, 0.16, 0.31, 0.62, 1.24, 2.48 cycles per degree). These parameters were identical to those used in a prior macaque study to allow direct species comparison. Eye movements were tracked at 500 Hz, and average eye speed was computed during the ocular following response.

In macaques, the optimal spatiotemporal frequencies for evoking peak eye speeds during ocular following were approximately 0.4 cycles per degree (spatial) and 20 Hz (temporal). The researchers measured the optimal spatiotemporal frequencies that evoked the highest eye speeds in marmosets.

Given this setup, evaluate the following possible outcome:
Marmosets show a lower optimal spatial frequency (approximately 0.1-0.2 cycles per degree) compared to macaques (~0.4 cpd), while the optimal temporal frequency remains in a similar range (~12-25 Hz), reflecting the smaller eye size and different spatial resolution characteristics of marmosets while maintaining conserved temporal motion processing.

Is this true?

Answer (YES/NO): YES